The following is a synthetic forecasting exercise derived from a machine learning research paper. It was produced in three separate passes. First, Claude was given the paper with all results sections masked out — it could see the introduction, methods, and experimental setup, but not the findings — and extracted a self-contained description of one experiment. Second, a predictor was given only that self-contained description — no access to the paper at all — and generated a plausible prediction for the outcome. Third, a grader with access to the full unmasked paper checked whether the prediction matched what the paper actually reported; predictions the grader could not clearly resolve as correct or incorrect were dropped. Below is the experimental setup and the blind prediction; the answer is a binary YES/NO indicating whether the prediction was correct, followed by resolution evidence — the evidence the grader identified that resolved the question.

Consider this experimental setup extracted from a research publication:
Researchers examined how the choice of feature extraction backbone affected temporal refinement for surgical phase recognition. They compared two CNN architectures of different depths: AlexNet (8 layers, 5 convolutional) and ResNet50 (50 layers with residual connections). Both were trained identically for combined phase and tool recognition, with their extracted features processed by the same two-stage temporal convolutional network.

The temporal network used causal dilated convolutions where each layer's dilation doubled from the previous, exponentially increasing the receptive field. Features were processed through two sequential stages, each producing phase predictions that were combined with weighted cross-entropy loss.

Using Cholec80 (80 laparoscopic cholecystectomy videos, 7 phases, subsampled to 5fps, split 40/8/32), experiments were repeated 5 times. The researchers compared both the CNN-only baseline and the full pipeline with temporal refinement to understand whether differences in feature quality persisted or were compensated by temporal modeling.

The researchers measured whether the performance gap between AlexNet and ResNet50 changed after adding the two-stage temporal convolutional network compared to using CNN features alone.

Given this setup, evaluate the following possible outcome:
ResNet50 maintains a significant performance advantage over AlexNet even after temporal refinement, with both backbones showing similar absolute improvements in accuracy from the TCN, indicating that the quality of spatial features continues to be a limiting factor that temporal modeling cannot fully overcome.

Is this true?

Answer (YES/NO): NO